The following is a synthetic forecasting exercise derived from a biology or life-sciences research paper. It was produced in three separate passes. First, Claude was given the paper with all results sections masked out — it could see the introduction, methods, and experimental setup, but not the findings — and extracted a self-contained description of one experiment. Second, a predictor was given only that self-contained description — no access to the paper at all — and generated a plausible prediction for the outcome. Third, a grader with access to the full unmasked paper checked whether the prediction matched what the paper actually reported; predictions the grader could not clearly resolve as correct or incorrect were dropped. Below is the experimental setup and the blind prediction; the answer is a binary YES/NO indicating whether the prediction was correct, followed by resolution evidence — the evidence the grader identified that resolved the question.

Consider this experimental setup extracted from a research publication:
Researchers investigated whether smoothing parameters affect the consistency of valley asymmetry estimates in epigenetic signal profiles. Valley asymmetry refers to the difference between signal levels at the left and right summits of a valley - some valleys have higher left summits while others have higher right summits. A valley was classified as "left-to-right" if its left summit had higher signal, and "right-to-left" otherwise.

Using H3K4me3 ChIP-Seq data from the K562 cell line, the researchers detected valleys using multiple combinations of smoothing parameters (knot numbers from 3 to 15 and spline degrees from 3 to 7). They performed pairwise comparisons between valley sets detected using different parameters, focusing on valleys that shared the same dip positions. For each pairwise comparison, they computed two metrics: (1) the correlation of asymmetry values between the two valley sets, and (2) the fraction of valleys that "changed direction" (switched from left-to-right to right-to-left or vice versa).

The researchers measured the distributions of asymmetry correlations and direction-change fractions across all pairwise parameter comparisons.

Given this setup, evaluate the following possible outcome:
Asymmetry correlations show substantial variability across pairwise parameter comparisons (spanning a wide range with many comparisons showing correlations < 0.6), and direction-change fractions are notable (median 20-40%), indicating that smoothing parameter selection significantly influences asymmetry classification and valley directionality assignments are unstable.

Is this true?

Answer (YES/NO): NO